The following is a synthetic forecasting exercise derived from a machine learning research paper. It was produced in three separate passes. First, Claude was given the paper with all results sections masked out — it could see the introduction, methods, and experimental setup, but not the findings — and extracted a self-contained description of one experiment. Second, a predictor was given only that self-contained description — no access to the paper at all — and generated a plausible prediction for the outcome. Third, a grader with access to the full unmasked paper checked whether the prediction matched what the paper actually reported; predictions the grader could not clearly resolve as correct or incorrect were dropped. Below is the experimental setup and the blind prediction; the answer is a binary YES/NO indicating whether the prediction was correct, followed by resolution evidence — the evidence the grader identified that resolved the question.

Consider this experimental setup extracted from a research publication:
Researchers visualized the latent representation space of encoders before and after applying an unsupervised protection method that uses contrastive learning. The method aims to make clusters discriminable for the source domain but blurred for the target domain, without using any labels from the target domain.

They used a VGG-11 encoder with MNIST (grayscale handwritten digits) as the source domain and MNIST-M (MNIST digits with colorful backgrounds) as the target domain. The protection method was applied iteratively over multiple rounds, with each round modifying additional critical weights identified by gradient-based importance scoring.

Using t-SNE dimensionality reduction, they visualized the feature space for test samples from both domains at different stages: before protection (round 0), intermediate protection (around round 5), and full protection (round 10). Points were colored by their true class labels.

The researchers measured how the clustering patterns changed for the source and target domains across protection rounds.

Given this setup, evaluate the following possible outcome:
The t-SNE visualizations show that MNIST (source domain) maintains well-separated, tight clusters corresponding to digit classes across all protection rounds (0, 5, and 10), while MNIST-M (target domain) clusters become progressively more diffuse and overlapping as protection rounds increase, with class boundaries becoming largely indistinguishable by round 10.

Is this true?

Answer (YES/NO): NO